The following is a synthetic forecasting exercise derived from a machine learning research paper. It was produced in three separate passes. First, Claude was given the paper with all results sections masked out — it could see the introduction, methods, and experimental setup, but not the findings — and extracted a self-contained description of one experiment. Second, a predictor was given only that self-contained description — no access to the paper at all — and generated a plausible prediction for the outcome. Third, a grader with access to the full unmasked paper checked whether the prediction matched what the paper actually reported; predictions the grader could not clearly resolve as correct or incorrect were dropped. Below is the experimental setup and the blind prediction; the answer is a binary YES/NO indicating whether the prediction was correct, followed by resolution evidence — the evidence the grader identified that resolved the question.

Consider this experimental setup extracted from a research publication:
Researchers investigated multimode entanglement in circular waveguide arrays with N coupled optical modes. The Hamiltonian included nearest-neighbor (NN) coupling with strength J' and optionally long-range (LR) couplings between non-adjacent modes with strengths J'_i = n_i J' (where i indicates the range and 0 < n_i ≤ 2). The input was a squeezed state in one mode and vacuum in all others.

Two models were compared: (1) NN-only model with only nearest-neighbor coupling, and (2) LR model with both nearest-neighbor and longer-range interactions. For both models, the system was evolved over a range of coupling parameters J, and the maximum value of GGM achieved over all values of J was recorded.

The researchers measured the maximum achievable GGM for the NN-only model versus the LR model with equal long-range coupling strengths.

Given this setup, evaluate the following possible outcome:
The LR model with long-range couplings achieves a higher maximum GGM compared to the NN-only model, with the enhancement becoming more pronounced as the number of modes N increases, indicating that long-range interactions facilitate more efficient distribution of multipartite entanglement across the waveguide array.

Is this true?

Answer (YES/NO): NO